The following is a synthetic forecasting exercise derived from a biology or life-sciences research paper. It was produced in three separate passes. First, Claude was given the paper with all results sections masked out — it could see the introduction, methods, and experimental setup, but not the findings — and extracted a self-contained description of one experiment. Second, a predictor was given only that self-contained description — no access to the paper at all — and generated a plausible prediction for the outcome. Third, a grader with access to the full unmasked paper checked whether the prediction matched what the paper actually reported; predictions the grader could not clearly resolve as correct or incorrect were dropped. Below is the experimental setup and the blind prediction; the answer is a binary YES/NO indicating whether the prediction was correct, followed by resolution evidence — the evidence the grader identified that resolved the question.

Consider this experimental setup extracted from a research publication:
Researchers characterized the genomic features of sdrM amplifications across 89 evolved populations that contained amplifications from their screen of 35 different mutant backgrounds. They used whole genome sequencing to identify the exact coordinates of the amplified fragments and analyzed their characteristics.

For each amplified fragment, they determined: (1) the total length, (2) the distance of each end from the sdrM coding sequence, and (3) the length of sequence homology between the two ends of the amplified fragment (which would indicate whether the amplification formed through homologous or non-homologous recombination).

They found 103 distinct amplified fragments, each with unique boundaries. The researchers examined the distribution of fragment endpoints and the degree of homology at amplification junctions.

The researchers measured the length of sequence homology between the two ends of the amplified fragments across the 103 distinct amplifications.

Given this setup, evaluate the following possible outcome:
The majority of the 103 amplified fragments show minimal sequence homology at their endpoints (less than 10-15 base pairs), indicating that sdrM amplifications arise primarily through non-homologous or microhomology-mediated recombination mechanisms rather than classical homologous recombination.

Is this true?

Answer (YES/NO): YES